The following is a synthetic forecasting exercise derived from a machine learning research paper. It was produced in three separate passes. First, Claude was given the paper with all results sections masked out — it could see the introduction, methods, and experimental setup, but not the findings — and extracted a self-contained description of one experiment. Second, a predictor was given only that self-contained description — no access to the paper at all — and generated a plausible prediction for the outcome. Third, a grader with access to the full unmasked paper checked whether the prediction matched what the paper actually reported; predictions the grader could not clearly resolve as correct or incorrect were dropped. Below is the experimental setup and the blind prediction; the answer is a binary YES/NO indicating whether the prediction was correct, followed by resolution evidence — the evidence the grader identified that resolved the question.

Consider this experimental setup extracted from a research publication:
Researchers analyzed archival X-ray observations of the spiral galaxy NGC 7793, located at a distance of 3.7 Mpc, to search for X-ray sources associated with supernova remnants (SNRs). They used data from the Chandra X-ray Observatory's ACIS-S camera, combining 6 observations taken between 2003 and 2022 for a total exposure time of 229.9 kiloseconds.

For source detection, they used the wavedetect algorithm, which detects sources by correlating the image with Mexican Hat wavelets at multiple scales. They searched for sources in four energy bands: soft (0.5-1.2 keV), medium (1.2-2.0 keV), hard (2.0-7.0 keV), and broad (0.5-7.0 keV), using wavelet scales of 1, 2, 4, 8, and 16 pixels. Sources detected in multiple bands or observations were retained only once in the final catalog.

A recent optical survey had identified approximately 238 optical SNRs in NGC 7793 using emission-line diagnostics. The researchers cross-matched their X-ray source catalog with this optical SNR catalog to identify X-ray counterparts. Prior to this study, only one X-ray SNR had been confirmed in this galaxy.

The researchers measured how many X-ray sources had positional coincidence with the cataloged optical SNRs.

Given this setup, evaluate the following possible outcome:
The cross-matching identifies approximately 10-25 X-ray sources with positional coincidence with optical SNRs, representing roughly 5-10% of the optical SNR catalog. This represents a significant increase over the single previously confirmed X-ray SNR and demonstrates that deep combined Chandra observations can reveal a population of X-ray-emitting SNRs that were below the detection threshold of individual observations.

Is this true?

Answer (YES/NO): NO